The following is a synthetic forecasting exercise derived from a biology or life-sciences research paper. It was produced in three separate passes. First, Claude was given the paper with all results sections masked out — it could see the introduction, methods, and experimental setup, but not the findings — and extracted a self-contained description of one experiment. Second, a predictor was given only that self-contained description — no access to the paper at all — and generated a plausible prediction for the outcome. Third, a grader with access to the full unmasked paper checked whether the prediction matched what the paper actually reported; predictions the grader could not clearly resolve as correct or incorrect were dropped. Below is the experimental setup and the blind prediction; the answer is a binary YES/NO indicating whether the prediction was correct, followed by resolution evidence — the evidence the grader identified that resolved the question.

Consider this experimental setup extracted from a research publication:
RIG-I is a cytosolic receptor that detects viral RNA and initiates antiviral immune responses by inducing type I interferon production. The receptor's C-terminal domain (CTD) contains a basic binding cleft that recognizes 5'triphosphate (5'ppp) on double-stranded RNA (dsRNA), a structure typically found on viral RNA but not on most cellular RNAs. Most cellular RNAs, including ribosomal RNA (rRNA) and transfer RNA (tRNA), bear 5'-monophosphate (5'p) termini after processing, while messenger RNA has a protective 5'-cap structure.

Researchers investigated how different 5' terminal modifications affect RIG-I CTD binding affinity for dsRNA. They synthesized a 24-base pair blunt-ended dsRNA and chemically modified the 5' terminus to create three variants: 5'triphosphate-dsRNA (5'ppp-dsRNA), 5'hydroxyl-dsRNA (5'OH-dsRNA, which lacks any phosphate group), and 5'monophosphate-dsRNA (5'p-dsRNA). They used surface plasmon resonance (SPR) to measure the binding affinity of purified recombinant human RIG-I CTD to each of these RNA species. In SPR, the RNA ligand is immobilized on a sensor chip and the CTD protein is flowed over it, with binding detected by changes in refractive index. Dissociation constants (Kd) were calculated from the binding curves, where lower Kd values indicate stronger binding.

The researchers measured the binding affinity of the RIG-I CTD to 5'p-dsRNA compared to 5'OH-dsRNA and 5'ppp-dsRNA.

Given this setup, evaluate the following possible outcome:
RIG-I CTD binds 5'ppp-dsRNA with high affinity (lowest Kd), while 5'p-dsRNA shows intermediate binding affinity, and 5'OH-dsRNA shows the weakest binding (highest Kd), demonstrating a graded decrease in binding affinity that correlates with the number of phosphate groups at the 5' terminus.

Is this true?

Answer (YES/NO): NO